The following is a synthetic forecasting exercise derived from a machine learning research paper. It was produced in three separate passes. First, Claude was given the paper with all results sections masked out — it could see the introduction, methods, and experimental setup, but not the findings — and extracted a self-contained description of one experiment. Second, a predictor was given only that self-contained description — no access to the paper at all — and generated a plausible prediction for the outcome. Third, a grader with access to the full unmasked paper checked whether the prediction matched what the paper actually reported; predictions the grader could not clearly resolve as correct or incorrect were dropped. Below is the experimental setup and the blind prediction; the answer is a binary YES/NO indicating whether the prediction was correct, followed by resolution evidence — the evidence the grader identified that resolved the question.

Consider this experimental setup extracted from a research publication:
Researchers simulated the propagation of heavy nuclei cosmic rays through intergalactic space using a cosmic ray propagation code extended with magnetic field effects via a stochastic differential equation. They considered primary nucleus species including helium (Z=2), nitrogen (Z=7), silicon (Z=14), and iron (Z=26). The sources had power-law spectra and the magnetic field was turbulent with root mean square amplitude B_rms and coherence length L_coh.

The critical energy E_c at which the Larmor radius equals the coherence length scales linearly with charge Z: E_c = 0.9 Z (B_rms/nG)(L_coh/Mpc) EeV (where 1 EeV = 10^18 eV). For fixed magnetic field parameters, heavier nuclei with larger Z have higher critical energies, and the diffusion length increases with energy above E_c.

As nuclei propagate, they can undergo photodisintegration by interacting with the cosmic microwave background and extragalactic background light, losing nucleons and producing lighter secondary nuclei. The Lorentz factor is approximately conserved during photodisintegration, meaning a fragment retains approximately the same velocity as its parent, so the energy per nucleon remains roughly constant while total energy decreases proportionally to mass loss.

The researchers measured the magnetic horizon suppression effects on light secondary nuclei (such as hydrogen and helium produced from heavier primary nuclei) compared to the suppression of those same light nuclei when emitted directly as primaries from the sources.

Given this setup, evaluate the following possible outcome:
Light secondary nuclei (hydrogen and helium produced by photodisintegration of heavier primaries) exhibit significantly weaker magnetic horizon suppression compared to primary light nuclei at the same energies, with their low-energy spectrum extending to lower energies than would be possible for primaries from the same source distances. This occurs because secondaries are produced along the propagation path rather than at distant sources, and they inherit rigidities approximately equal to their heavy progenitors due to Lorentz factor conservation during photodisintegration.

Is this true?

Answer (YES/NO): NO